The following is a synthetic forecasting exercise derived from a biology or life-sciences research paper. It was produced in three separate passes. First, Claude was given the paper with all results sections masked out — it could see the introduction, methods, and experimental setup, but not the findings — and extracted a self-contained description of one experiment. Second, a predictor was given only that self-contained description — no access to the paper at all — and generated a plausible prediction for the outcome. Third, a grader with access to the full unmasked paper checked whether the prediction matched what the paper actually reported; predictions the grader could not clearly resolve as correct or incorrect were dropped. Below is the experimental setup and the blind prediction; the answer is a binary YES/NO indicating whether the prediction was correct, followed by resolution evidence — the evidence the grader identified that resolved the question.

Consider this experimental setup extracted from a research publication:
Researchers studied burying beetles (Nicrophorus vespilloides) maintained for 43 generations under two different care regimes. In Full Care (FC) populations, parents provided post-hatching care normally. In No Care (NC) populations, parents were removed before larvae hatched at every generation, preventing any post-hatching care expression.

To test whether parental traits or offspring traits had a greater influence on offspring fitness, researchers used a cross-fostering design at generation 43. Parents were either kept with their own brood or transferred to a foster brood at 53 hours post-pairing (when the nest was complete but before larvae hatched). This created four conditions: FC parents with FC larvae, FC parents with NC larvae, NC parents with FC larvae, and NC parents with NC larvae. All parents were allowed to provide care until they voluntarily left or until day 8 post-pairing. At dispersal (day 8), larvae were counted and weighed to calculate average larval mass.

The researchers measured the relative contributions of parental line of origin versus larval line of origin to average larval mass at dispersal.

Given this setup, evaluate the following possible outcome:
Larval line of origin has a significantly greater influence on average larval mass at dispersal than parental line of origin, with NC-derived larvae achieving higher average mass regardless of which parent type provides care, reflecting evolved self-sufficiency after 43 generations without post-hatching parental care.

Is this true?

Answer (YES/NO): NO